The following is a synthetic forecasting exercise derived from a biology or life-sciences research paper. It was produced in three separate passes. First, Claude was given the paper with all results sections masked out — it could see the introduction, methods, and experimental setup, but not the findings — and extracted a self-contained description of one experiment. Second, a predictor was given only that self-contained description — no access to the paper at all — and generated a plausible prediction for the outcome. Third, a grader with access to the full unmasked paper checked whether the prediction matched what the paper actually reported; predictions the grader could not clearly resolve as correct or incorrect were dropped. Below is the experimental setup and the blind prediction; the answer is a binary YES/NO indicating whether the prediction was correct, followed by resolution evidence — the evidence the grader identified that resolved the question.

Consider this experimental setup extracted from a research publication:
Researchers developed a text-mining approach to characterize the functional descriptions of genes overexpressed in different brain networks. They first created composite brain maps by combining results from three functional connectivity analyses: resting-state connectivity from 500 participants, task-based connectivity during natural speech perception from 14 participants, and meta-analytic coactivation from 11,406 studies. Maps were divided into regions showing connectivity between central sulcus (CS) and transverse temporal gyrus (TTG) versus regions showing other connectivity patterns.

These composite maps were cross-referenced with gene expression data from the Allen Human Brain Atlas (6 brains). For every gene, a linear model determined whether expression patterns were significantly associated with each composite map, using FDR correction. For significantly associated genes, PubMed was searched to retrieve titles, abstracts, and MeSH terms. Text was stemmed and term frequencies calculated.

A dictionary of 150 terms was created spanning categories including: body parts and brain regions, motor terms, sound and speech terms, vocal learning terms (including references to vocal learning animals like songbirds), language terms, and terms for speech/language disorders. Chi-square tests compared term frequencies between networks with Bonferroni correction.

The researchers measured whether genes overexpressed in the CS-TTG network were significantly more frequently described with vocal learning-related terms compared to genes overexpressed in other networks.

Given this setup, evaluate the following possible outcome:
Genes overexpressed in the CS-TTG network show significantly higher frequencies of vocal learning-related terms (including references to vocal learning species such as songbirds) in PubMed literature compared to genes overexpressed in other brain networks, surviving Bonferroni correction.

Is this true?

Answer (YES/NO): YES